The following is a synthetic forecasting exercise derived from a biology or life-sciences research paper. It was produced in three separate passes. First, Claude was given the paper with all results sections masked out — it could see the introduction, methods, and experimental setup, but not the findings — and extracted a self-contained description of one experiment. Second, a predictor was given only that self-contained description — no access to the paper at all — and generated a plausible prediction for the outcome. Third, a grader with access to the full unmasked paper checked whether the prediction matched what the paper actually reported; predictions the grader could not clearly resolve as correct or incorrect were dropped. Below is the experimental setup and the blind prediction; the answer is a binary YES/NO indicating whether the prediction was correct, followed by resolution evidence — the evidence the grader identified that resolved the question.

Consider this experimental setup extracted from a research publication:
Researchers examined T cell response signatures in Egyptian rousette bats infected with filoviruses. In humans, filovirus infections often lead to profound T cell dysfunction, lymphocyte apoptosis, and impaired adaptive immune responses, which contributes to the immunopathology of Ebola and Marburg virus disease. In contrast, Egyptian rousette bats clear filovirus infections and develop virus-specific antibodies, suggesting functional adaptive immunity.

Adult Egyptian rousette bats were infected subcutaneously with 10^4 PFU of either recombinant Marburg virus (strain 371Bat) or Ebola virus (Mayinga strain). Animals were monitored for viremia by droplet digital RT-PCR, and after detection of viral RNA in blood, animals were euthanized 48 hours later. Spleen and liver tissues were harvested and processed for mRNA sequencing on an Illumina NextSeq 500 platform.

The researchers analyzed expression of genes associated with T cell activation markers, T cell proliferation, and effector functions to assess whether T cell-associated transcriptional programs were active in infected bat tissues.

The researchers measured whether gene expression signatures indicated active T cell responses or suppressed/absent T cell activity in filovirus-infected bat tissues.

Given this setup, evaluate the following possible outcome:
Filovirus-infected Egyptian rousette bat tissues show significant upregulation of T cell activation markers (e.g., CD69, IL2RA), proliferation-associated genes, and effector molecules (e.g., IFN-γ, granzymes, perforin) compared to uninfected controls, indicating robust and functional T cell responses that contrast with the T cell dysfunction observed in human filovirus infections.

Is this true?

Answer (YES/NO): NO